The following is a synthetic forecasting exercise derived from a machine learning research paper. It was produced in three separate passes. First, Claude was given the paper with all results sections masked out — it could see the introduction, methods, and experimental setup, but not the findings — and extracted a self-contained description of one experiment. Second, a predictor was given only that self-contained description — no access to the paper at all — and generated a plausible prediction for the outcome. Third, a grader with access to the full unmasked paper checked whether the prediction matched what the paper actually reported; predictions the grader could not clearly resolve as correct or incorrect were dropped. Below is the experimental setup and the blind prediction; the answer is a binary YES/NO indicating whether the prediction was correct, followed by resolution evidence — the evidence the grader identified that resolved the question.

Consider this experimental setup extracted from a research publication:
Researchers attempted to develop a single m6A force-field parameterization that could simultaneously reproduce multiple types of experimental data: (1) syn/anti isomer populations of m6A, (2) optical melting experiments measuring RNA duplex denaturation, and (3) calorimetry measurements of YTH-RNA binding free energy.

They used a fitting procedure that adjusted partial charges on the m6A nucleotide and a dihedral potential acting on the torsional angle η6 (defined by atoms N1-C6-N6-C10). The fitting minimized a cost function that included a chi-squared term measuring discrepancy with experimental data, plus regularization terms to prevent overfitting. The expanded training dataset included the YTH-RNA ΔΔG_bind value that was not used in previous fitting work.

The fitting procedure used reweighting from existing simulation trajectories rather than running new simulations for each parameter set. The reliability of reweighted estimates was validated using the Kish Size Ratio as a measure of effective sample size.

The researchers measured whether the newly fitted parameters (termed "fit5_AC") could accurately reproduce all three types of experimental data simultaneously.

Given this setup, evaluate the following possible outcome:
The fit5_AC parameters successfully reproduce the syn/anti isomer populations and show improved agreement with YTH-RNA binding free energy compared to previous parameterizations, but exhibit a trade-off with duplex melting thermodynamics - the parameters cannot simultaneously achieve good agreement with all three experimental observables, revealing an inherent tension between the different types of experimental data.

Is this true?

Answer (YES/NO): YES